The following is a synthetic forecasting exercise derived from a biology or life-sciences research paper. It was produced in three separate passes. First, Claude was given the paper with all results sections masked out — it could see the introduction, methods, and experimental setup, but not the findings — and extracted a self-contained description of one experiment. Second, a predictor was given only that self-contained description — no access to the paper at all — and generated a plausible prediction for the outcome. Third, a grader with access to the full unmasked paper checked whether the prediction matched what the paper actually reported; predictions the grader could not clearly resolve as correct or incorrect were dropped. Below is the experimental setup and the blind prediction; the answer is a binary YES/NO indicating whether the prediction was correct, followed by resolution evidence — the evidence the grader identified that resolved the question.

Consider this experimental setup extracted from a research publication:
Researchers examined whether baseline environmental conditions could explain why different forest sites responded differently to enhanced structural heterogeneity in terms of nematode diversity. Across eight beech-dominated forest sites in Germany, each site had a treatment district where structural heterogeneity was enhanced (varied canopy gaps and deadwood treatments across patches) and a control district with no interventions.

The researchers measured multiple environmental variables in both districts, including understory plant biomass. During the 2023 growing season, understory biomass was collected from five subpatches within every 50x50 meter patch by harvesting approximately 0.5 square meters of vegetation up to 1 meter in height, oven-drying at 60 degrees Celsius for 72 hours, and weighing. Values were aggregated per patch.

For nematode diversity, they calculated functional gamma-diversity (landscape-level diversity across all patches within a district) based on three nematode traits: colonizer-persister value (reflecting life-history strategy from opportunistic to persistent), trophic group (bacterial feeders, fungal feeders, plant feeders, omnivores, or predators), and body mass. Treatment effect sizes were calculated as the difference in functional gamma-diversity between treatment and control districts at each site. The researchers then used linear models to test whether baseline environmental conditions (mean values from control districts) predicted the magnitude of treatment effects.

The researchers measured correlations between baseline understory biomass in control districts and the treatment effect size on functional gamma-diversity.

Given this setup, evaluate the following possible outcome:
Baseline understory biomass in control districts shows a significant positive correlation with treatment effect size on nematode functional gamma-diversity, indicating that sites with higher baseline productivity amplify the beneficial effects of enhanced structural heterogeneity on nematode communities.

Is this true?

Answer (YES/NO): NO